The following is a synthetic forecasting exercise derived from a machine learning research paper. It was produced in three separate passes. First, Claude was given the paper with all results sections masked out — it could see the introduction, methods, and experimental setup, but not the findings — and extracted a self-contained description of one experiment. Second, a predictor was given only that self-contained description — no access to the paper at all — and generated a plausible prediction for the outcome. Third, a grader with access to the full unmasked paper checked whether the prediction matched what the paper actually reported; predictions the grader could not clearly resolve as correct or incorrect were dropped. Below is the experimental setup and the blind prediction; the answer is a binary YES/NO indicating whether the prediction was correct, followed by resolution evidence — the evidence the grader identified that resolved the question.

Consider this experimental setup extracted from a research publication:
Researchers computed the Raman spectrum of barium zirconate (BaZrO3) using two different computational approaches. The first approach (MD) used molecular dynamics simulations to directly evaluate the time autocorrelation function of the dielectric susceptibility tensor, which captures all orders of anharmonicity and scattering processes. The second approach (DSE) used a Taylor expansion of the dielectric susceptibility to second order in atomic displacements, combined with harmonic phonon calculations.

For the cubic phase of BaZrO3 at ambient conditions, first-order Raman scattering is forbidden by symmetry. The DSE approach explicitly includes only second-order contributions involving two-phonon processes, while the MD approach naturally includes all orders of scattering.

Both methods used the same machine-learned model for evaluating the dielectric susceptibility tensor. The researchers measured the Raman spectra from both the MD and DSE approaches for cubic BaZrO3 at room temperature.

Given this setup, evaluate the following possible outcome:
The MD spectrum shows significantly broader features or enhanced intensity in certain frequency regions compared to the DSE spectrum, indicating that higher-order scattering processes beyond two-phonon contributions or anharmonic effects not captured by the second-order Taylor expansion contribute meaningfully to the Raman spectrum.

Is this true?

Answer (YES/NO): NO